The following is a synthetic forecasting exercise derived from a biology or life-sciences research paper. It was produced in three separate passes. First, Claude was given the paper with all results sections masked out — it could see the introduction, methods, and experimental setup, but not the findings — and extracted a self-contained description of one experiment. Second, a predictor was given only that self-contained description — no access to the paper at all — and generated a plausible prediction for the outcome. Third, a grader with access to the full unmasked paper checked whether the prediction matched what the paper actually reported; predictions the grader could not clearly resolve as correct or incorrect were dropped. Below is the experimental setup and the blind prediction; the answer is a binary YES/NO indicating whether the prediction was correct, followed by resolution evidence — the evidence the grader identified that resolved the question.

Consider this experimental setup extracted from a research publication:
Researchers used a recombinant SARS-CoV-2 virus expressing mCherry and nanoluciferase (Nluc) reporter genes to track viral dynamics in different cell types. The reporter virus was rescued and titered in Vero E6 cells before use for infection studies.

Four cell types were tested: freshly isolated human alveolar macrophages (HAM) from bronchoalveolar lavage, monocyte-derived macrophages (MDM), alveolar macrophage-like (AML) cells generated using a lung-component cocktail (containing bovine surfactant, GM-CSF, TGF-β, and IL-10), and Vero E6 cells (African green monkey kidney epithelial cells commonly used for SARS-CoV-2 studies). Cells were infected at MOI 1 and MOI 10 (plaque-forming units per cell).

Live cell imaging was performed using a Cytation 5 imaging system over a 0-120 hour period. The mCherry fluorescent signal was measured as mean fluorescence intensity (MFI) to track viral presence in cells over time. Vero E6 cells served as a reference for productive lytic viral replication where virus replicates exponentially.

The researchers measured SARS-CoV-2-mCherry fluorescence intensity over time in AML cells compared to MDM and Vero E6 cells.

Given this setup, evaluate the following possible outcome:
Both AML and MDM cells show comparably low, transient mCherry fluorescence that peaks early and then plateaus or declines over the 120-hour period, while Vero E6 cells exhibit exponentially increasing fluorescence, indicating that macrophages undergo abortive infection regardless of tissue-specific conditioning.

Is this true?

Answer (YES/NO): NO